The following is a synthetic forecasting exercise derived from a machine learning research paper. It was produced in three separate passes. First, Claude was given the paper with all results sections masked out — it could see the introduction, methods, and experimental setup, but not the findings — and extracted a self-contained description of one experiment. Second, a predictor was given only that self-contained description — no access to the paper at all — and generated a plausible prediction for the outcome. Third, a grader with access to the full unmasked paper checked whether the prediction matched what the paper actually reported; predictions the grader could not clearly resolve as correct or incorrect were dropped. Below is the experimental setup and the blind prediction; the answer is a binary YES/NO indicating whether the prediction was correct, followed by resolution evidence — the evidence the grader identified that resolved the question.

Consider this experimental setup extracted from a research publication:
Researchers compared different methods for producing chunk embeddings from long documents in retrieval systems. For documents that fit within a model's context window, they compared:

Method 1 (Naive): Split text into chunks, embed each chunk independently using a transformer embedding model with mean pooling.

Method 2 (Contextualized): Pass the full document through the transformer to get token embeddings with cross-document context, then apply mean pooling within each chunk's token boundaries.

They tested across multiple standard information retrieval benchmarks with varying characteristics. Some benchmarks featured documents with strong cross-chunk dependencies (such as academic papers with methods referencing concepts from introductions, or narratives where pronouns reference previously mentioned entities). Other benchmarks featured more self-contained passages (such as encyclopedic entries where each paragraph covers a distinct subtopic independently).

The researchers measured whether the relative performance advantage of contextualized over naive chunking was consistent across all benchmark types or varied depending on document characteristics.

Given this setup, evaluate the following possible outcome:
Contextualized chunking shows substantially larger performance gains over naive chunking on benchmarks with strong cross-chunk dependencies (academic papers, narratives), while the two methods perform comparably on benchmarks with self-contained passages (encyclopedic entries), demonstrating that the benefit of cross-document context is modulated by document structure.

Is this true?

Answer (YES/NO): NO